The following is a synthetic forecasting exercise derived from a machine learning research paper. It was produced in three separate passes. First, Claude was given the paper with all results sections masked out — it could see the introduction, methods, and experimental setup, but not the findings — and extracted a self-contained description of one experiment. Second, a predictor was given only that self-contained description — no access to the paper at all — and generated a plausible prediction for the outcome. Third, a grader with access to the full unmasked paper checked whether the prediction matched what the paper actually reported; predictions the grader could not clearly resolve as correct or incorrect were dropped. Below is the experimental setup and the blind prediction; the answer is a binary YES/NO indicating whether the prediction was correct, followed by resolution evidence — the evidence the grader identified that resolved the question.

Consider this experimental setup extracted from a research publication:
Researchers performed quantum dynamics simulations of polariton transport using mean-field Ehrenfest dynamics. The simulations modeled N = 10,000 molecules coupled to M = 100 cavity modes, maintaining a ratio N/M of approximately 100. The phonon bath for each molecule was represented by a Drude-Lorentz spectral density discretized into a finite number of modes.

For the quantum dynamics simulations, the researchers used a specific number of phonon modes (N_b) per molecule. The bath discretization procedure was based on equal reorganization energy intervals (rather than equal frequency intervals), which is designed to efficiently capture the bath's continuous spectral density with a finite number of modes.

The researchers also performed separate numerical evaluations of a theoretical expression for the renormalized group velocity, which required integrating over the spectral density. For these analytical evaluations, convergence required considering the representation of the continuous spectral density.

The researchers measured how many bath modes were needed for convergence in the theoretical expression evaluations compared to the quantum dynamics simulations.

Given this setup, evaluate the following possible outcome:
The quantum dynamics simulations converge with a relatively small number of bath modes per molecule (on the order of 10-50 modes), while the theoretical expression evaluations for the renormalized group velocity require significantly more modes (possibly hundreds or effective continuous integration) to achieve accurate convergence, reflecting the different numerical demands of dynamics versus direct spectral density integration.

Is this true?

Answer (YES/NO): YES